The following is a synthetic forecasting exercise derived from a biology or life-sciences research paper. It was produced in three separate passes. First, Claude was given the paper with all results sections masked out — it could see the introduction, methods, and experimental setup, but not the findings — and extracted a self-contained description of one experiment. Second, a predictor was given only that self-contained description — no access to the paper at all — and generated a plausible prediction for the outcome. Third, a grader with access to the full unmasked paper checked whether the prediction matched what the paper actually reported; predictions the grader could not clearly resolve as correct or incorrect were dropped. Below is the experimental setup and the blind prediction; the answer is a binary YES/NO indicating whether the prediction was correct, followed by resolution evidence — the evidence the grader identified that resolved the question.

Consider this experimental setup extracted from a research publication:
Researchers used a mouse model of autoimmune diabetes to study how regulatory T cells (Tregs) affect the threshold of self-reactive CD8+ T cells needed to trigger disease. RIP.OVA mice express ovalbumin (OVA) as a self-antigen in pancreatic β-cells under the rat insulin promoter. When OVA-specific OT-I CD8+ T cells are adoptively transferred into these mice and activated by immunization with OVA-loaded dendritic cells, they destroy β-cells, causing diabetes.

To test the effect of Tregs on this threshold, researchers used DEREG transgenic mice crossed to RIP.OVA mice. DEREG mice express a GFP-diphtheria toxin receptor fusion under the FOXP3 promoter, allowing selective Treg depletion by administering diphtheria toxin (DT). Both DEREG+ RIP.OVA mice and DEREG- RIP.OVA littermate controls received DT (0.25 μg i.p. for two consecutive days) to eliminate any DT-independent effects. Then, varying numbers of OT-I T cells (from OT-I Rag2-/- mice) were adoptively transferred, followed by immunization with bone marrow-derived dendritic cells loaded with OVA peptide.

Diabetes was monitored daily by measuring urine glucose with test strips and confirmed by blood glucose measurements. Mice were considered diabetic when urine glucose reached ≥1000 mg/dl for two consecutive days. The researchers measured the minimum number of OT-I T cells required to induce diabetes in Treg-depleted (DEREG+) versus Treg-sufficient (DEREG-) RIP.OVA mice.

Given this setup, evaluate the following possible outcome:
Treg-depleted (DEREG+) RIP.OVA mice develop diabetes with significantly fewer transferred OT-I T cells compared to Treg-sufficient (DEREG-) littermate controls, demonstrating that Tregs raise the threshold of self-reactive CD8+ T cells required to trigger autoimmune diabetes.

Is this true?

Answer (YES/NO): YES